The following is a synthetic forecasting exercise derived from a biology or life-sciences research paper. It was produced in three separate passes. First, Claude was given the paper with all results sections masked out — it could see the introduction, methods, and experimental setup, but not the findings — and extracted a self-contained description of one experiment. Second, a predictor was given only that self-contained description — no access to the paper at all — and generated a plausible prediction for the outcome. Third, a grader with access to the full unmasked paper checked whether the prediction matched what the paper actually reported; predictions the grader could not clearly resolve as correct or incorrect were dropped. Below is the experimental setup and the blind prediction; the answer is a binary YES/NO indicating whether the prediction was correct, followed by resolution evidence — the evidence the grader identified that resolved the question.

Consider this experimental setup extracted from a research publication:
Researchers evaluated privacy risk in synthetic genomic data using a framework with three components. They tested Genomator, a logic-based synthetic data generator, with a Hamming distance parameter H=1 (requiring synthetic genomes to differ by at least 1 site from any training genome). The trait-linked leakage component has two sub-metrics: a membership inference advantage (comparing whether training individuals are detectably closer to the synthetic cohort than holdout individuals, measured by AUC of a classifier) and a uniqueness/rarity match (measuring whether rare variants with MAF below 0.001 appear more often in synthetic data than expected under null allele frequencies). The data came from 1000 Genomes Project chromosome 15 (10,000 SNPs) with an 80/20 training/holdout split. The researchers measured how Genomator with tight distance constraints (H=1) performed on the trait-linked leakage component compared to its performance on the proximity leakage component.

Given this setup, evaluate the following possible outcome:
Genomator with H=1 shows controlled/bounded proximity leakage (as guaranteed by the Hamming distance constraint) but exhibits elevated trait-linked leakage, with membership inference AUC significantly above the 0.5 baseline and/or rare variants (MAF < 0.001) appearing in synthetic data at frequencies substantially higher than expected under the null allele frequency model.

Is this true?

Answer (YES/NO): NO